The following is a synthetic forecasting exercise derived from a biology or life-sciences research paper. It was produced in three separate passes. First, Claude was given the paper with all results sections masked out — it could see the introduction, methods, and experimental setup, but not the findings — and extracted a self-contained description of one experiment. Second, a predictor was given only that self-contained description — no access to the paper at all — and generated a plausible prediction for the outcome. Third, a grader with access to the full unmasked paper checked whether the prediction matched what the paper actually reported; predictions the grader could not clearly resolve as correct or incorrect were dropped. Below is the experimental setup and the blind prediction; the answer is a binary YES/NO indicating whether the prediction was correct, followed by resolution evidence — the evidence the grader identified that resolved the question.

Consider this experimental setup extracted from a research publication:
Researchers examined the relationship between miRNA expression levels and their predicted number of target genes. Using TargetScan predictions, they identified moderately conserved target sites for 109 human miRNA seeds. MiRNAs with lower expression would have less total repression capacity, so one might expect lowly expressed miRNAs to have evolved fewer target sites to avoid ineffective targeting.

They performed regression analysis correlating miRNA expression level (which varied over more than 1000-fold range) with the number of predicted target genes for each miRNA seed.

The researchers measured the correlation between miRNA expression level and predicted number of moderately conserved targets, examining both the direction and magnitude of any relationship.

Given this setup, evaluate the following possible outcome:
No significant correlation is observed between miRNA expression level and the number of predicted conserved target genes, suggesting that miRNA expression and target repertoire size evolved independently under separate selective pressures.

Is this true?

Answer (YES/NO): NO